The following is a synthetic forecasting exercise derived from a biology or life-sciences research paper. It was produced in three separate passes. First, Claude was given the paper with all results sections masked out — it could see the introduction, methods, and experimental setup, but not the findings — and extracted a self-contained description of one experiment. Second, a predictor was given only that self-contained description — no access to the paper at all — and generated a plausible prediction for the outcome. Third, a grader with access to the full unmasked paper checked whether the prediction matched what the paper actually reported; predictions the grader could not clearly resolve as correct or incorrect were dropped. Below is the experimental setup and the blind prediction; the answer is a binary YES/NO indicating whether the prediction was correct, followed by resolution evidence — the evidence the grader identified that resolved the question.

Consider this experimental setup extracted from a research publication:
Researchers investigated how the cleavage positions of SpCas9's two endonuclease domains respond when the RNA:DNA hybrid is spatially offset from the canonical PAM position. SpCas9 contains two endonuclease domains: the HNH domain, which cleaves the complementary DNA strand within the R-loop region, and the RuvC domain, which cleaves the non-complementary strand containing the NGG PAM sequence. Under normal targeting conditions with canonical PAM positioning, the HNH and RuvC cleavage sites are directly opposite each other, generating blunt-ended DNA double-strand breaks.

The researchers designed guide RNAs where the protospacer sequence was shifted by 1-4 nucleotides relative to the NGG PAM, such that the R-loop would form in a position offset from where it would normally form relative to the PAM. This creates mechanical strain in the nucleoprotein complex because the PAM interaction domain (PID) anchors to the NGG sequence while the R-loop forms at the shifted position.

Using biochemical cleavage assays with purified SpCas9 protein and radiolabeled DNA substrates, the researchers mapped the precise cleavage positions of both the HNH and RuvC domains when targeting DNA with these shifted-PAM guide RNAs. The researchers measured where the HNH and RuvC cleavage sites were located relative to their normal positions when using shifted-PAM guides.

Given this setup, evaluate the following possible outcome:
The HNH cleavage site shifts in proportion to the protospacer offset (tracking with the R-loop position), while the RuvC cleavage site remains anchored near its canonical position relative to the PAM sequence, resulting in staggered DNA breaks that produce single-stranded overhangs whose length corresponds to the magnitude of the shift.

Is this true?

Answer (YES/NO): YES